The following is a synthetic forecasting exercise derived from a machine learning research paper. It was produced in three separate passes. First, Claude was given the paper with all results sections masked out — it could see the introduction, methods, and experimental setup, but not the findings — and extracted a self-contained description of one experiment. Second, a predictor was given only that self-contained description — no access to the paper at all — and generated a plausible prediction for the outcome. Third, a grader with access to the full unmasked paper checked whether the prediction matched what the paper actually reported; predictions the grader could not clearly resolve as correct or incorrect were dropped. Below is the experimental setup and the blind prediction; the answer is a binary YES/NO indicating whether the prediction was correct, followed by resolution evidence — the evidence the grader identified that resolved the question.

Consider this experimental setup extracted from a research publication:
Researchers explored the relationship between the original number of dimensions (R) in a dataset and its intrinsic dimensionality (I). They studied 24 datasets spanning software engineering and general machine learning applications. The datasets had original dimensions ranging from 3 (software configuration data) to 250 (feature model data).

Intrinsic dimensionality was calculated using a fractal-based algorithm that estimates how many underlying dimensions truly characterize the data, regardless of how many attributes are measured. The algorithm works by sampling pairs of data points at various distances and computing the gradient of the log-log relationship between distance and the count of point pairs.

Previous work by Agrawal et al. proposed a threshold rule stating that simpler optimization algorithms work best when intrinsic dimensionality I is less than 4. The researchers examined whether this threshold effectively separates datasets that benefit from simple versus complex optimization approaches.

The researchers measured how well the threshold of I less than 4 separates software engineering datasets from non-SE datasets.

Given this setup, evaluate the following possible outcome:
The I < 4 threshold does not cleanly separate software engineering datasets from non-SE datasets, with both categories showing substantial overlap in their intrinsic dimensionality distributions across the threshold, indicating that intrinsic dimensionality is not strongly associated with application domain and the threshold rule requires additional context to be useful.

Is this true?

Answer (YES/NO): NO